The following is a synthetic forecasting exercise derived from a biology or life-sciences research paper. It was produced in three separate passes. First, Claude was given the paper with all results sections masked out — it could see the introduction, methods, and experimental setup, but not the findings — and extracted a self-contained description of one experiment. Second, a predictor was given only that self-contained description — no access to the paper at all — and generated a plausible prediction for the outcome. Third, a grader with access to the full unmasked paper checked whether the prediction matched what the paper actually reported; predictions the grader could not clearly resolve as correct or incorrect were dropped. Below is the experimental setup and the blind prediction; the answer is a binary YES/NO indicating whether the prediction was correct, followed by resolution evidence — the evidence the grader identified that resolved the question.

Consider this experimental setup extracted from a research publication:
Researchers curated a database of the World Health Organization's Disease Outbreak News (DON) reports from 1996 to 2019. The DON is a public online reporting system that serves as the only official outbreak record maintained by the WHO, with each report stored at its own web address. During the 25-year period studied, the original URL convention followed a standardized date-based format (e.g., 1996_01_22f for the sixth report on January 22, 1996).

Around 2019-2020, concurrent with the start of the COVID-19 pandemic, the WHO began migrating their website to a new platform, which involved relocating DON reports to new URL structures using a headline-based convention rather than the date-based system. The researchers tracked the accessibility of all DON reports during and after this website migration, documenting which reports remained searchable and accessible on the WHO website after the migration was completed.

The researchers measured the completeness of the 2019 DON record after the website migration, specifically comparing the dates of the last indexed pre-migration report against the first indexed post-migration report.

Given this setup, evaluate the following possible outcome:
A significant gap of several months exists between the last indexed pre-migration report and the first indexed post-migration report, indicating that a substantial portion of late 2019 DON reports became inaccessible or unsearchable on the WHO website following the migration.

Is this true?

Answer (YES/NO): YES